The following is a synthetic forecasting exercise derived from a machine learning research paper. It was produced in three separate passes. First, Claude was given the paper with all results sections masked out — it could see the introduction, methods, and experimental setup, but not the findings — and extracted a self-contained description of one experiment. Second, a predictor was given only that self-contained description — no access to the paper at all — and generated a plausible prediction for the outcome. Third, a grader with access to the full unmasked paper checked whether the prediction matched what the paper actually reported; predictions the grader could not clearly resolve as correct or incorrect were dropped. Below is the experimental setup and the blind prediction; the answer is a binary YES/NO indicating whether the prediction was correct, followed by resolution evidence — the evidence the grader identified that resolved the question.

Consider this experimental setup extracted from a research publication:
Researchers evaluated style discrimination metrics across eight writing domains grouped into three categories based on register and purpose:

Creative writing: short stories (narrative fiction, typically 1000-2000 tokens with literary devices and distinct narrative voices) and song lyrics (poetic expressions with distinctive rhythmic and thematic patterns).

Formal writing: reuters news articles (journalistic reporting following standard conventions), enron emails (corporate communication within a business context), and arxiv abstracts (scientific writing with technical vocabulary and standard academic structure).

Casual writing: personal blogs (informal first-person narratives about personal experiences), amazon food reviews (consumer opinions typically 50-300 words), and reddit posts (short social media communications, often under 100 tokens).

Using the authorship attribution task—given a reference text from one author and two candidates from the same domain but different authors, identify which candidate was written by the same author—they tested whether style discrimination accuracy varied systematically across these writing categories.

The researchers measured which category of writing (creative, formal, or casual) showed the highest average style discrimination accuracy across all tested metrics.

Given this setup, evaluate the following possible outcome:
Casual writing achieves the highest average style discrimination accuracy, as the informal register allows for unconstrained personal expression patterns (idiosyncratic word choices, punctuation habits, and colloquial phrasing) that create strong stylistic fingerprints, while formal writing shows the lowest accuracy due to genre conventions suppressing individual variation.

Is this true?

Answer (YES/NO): NO